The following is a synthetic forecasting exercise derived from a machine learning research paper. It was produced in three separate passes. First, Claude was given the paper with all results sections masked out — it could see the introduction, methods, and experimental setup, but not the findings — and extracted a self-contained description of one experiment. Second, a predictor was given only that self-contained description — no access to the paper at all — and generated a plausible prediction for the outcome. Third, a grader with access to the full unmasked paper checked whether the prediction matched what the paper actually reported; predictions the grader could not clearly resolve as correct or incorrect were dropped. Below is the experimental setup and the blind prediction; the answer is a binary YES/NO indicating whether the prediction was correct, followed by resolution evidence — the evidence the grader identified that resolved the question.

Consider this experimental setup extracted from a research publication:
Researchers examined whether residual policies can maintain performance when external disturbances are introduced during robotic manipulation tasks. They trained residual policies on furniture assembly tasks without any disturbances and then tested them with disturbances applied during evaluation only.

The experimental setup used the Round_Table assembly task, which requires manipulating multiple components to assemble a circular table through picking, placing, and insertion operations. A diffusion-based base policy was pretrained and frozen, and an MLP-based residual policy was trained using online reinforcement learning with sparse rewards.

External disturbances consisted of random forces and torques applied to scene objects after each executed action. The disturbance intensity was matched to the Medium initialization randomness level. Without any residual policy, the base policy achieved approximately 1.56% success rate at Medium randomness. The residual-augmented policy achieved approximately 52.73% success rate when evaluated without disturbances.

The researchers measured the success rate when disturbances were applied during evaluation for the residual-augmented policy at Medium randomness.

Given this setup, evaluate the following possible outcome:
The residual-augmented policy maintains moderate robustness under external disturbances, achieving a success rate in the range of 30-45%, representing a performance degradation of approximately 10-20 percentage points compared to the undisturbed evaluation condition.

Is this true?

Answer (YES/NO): NO